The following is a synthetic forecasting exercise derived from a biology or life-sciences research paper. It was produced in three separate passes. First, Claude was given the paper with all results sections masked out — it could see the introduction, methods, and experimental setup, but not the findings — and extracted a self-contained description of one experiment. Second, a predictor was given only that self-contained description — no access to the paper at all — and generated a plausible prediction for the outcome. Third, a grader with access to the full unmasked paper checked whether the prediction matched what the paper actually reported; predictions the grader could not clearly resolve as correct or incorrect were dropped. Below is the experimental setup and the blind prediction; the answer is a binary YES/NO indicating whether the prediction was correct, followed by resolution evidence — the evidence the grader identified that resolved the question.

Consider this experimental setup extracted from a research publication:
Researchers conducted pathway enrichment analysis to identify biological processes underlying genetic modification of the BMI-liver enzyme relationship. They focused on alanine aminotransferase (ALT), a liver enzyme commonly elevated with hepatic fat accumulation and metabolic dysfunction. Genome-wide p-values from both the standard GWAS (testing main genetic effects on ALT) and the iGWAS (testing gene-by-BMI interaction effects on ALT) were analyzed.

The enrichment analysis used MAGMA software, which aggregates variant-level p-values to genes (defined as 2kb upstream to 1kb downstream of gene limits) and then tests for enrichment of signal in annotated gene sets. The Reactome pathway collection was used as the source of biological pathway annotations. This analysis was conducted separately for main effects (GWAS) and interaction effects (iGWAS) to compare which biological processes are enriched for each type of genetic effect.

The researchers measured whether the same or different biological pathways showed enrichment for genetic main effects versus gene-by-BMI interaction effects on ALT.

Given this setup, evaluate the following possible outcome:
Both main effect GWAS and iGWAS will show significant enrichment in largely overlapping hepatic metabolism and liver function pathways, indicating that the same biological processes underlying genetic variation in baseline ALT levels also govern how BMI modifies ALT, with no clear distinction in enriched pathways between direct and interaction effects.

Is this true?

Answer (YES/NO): NO